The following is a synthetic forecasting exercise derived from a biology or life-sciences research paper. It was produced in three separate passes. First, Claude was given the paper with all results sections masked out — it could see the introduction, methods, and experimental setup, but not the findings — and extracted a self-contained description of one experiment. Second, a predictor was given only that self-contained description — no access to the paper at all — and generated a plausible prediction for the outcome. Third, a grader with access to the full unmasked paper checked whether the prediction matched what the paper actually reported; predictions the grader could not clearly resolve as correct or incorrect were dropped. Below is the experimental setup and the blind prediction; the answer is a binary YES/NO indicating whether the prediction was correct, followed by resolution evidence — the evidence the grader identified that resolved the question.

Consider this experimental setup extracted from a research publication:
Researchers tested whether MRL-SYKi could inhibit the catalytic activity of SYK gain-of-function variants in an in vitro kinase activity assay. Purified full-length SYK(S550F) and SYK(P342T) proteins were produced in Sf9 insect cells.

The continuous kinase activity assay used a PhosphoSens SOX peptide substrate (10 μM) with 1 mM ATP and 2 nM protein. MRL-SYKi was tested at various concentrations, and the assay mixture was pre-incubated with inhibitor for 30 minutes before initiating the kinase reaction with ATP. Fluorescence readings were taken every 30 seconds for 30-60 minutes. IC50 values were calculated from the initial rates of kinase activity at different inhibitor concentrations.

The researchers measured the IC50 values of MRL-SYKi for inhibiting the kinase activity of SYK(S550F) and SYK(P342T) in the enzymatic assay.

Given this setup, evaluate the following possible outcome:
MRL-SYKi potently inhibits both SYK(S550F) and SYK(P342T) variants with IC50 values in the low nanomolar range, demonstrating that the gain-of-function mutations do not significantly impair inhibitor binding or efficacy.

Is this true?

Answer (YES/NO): NO